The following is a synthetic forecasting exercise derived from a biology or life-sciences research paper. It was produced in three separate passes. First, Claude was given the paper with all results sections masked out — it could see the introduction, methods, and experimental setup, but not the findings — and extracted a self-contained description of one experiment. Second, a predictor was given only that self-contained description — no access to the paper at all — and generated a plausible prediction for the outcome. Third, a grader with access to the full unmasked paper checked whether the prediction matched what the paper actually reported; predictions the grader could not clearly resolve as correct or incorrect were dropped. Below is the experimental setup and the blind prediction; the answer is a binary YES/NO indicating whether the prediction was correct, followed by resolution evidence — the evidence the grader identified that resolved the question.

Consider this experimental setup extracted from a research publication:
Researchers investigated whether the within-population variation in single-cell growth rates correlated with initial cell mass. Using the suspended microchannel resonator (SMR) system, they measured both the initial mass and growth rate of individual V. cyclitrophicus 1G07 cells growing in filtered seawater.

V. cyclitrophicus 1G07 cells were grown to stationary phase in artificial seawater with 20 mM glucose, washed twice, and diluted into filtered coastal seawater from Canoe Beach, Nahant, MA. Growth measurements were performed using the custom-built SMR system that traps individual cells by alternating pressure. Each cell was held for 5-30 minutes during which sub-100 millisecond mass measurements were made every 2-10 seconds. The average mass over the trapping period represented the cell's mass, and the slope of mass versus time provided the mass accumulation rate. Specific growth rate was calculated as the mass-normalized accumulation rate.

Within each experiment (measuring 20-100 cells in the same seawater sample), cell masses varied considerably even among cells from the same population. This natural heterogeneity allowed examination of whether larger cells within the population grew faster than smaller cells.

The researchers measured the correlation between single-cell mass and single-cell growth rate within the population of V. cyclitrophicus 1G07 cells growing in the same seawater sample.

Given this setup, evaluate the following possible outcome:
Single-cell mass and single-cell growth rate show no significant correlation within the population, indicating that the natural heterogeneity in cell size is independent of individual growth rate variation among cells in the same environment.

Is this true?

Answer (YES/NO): YES